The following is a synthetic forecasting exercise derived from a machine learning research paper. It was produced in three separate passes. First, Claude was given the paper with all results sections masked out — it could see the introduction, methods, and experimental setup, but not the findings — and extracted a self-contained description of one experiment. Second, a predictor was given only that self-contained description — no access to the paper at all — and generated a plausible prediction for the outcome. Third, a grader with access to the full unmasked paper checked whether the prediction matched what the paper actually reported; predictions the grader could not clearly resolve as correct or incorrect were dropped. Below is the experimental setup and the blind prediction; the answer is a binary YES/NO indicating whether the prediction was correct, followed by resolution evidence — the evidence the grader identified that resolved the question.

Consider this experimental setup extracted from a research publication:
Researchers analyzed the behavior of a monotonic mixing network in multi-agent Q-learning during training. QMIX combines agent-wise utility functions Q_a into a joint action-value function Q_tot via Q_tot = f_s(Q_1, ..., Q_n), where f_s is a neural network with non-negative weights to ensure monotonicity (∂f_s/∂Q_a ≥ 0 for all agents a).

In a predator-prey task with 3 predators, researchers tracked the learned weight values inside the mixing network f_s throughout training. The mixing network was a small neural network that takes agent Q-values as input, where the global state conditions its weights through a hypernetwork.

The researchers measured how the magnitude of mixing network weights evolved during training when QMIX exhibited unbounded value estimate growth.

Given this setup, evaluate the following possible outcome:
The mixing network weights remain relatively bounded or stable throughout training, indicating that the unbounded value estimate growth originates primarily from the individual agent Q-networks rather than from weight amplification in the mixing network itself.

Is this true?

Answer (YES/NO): NO